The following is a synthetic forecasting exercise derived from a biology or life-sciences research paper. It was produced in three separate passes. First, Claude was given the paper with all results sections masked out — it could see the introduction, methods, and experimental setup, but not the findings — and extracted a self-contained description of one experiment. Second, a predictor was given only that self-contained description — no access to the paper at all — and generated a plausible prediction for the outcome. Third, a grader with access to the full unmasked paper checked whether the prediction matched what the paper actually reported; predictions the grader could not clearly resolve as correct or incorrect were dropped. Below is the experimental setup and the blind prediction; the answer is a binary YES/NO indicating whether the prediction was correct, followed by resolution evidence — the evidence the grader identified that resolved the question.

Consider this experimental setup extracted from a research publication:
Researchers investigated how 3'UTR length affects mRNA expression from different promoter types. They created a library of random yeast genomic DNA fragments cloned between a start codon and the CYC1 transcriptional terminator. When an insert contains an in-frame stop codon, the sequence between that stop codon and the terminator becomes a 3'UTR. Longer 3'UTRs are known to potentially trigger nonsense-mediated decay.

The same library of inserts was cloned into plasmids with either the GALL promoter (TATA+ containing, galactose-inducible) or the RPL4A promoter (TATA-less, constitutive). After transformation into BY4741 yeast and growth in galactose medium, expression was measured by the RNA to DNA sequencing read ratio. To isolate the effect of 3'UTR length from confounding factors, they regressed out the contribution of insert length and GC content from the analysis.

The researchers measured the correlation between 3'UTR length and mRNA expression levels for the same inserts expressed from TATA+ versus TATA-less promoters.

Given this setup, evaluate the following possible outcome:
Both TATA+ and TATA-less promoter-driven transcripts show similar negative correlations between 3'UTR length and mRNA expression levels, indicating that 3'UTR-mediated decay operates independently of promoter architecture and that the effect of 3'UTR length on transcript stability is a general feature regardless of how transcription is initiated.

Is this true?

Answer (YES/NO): NO